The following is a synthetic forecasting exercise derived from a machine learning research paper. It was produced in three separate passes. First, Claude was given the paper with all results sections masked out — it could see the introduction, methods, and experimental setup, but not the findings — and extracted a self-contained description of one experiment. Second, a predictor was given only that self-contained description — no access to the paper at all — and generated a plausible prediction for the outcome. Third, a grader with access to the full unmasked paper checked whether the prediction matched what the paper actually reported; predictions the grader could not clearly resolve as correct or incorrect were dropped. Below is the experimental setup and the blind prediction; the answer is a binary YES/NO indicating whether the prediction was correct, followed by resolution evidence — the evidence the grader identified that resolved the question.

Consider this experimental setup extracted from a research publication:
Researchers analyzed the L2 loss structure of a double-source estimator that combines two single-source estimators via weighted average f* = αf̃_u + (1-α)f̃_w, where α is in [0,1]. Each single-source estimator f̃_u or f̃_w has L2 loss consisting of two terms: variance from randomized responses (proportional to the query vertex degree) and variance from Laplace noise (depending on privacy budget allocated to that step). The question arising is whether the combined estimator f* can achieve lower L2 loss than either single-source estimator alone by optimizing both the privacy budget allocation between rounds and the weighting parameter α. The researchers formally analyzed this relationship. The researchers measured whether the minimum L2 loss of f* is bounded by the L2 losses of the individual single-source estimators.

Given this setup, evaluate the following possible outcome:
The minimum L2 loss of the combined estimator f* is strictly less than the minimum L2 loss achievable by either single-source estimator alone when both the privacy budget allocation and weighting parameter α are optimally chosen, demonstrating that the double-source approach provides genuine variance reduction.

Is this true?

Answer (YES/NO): NO